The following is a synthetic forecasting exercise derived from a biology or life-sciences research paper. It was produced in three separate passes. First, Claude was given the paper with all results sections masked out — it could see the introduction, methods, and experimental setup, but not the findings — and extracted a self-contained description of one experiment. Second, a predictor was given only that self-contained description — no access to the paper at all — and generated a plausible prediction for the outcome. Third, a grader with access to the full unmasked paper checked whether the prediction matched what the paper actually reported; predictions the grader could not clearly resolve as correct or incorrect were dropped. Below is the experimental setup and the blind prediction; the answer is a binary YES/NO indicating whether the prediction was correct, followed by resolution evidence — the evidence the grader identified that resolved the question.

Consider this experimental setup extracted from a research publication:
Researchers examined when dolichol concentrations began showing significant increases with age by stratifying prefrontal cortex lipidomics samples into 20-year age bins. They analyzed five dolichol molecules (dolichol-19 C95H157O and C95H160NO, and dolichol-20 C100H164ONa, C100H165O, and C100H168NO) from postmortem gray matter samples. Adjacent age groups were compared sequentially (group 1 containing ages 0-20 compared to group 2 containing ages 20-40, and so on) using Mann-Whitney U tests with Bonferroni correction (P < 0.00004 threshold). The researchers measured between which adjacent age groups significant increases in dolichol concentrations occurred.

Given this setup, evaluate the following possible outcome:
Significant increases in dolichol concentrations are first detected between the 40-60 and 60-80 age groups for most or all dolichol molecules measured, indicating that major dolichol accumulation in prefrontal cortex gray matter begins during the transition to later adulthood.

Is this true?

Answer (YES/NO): NO